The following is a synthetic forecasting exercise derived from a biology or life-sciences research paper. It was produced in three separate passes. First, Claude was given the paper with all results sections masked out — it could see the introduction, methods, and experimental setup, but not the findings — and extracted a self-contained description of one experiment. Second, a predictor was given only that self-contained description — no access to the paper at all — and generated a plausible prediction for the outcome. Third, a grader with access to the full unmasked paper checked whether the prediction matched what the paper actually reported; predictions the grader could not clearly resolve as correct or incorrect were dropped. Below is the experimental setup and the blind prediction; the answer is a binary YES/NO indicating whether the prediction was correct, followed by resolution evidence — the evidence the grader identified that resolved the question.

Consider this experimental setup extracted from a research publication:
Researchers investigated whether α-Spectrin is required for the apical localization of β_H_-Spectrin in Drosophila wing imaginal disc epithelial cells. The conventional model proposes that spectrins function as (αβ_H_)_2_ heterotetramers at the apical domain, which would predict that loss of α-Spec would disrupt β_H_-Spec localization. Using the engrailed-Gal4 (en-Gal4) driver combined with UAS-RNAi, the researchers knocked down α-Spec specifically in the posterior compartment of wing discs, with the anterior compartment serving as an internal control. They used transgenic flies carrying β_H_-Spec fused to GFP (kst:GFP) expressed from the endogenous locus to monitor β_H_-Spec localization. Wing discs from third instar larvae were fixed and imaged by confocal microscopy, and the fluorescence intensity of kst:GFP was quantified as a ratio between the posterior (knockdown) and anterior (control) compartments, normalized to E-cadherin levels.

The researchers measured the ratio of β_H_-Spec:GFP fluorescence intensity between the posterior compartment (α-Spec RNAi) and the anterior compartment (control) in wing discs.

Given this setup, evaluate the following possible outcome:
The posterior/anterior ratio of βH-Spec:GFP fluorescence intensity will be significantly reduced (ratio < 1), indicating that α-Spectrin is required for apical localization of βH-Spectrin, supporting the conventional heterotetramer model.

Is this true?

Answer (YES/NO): NO